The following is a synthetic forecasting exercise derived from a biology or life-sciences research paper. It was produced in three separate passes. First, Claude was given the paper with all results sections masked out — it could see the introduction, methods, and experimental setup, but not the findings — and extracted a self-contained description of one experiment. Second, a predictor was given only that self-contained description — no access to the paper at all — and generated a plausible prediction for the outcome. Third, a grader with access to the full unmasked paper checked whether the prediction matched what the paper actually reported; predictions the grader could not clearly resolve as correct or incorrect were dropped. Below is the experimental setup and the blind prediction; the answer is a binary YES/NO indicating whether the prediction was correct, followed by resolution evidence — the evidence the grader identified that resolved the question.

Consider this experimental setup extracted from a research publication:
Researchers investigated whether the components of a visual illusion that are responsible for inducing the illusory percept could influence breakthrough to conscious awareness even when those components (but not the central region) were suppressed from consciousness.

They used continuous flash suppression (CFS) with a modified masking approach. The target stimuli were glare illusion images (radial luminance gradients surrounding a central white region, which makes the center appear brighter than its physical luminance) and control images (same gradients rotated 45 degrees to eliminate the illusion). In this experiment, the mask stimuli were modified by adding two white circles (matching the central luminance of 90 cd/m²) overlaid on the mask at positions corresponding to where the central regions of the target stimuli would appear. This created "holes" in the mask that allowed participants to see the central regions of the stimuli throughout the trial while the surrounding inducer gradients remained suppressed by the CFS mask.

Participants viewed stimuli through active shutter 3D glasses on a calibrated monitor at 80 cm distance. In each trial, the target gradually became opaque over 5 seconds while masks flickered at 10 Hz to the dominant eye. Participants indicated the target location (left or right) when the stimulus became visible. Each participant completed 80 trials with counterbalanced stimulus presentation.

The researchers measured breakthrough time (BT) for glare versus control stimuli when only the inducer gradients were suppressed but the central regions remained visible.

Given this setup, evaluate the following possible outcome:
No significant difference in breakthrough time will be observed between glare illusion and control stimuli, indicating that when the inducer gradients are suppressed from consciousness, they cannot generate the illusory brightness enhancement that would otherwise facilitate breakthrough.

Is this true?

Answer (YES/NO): NO